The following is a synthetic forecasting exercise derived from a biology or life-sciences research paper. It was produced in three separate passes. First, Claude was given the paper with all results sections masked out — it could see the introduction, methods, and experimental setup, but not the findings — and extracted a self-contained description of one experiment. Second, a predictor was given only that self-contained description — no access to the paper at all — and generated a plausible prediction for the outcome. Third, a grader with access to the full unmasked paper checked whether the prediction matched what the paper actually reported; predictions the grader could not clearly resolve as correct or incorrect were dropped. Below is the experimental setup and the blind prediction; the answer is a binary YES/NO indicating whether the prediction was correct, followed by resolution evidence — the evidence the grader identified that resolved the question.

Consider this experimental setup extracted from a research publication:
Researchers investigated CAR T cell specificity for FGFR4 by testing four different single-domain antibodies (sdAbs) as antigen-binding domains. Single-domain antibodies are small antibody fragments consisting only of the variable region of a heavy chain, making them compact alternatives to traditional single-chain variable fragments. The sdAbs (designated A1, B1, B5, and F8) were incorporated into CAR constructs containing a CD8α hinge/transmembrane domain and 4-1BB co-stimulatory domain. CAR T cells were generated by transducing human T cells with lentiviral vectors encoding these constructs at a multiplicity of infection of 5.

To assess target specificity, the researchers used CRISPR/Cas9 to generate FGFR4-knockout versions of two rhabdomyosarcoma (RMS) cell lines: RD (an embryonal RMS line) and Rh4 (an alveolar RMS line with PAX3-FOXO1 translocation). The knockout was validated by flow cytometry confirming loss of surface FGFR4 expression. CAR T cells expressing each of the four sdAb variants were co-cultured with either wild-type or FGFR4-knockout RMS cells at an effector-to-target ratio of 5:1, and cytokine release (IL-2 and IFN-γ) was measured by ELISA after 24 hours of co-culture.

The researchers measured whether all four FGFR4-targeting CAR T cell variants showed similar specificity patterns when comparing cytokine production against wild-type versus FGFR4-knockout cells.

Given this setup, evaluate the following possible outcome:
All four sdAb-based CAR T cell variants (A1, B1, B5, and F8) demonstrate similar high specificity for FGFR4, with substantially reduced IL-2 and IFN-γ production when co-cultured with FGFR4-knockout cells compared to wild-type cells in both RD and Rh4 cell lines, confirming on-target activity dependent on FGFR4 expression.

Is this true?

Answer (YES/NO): NO